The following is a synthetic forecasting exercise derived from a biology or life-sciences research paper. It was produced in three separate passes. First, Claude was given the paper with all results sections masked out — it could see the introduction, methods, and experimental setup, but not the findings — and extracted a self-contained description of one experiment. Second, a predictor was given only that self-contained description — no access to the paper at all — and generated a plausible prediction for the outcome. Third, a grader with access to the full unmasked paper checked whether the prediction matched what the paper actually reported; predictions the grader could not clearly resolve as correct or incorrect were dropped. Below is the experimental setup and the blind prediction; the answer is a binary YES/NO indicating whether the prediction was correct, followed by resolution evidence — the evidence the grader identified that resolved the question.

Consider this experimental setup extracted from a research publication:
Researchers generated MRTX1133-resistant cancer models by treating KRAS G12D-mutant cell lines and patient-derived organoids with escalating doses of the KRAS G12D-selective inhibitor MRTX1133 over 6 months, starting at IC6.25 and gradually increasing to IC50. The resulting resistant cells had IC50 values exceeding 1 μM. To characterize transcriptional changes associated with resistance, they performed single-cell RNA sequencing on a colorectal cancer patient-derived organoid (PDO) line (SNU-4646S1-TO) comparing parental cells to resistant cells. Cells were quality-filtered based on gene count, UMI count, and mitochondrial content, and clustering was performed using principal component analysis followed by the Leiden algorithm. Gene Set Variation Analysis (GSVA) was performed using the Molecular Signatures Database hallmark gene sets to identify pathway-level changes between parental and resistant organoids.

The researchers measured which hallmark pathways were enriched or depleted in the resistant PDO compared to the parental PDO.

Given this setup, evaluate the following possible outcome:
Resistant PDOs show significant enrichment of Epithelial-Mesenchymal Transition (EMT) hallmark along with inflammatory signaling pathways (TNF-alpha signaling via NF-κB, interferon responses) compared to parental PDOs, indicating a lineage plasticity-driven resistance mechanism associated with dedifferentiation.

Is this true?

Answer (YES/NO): NO